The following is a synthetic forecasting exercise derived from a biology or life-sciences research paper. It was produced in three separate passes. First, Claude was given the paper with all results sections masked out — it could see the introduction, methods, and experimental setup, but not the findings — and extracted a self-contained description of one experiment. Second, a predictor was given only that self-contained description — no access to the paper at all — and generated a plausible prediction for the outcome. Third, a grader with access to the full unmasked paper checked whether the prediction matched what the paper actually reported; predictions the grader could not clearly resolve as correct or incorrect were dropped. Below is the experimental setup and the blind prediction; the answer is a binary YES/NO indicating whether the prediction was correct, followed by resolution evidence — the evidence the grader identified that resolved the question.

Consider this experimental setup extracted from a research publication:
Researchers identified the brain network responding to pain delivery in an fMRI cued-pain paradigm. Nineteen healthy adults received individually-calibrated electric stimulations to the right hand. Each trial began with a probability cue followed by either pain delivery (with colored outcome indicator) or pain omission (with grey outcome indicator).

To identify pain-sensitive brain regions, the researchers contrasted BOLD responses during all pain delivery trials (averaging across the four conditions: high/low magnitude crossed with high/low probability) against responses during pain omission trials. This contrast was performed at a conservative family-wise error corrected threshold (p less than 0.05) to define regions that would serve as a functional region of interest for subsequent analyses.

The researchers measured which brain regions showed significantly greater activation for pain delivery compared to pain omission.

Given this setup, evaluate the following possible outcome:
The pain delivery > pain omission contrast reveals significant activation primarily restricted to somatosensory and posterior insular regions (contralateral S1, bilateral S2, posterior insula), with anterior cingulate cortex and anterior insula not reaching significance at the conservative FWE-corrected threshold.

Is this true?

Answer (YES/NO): NO